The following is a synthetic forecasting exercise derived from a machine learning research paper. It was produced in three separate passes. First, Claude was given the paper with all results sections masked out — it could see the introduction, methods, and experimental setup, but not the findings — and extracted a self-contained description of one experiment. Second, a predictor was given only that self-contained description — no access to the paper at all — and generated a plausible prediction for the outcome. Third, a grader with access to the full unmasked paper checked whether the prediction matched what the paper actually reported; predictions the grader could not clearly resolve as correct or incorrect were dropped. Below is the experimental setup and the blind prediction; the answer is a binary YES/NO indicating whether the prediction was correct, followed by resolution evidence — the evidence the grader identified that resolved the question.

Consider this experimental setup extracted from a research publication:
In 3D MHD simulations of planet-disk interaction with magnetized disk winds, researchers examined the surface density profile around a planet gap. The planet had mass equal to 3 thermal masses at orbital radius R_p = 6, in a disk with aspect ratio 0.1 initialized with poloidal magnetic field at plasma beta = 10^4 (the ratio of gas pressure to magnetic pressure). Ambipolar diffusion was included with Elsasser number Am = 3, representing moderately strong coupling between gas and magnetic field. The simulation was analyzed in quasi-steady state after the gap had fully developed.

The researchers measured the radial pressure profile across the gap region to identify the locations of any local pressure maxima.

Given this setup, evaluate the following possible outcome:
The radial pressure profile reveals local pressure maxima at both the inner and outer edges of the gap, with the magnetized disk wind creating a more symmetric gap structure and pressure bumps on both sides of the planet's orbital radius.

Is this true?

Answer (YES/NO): NO